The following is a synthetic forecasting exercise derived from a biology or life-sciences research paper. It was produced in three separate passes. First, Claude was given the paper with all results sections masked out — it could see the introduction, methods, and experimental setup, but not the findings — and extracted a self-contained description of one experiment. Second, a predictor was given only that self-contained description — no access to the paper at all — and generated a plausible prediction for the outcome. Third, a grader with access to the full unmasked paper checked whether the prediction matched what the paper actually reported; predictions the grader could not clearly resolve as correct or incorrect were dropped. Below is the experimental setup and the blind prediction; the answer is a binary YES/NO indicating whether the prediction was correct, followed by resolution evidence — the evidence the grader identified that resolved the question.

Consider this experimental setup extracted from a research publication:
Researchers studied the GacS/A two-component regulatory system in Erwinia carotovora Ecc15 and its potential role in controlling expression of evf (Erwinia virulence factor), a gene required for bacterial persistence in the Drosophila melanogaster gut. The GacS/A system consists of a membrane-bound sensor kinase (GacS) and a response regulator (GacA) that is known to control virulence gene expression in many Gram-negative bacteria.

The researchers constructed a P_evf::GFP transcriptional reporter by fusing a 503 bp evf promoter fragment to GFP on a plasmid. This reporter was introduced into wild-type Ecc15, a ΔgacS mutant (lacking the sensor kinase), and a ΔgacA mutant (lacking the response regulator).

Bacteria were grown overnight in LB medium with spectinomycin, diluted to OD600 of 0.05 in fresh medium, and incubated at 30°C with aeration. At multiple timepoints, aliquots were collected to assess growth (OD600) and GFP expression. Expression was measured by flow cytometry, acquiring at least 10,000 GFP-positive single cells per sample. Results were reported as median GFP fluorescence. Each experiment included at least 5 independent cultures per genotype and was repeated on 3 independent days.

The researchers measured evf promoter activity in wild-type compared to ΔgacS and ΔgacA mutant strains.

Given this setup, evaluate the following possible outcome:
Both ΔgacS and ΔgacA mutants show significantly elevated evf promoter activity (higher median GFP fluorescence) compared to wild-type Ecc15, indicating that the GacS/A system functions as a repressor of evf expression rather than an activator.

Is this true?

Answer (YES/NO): NO